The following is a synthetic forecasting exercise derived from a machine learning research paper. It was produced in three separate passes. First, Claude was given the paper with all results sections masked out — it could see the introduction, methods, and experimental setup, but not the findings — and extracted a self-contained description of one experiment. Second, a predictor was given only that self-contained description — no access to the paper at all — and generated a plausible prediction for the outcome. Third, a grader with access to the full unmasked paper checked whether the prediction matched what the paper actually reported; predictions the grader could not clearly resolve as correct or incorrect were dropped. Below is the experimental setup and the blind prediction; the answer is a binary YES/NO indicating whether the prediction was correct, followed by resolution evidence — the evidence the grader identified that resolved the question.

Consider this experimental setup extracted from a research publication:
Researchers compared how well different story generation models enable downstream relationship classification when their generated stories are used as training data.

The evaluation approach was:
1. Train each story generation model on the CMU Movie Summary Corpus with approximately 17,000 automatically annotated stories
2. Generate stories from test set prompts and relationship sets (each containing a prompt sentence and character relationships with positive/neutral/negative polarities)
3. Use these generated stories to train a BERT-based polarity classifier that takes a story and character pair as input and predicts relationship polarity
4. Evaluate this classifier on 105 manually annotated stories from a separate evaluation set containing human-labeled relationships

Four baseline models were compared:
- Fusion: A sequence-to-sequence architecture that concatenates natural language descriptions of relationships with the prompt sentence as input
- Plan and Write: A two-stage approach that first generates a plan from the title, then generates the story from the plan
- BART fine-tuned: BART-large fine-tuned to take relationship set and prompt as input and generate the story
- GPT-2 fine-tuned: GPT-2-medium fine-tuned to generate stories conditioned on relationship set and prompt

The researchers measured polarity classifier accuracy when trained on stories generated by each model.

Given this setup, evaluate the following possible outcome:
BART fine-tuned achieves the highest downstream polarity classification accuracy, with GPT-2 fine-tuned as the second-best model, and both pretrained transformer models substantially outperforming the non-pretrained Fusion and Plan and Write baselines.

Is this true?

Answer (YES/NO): YES